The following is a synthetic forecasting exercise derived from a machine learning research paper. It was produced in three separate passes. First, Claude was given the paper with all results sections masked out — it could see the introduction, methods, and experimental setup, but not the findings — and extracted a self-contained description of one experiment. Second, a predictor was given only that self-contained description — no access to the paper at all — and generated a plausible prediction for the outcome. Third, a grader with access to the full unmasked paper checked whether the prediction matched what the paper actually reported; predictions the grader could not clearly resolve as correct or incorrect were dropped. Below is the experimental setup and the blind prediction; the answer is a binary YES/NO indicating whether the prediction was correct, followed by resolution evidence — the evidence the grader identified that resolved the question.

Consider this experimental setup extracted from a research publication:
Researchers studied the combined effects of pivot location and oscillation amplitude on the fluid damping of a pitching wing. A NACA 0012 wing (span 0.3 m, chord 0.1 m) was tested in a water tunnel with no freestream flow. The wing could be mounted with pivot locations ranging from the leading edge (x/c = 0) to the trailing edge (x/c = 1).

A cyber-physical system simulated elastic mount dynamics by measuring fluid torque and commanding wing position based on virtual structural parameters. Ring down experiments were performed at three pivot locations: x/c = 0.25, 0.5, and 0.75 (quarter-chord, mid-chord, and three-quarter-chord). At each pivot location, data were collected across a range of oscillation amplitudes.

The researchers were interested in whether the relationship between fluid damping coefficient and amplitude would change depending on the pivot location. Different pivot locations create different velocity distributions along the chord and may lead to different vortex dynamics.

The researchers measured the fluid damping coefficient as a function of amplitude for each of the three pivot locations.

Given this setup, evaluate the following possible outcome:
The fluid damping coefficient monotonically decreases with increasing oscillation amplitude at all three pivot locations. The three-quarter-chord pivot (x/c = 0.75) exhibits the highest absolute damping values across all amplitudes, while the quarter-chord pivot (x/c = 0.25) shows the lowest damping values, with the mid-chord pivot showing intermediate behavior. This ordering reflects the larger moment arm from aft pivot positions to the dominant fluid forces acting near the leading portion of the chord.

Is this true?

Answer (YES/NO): NO